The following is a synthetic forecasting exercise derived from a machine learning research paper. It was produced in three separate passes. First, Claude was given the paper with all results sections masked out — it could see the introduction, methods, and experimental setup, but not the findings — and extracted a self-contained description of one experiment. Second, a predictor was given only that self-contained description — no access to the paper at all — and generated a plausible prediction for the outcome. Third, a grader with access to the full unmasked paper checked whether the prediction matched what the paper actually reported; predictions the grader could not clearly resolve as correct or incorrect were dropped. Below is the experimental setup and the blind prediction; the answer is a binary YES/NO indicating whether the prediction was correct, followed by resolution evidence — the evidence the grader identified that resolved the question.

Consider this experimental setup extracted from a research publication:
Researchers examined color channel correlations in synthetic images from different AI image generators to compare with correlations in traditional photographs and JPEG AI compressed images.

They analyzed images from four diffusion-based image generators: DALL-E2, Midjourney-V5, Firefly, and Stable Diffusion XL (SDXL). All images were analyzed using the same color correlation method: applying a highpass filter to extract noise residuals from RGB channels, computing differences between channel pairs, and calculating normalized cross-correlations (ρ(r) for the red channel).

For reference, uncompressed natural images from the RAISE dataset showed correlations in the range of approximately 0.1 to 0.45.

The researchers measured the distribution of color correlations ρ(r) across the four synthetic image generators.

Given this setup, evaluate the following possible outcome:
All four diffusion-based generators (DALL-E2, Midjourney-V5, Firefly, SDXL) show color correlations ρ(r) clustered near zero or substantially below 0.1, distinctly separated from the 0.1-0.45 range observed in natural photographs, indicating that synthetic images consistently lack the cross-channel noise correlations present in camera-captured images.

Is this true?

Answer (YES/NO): NO